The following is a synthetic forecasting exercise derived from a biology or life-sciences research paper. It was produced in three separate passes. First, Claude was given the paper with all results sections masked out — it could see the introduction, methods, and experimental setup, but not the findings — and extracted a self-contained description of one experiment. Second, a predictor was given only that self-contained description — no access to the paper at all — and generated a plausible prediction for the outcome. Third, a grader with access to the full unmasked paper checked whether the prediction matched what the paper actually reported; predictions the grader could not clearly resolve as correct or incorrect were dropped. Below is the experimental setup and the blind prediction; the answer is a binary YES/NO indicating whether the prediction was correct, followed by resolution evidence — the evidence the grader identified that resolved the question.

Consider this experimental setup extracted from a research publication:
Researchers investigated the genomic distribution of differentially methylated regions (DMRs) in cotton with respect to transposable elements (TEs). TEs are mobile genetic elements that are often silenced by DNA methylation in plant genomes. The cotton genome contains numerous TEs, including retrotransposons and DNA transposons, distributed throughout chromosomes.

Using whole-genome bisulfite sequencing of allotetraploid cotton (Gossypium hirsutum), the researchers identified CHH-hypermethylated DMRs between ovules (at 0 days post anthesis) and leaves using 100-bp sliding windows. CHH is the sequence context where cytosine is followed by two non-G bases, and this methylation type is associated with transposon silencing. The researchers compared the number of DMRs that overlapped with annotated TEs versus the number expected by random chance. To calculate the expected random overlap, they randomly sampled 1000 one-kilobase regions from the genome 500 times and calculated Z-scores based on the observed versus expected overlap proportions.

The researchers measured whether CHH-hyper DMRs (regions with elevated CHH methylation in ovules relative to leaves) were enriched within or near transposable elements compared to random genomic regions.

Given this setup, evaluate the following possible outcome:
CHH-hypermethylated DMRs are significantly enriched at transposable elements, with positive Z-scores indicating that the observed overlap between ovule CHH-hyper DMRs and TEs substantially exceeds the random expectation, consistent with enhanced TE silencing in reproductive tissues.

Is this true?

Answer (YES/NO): NO